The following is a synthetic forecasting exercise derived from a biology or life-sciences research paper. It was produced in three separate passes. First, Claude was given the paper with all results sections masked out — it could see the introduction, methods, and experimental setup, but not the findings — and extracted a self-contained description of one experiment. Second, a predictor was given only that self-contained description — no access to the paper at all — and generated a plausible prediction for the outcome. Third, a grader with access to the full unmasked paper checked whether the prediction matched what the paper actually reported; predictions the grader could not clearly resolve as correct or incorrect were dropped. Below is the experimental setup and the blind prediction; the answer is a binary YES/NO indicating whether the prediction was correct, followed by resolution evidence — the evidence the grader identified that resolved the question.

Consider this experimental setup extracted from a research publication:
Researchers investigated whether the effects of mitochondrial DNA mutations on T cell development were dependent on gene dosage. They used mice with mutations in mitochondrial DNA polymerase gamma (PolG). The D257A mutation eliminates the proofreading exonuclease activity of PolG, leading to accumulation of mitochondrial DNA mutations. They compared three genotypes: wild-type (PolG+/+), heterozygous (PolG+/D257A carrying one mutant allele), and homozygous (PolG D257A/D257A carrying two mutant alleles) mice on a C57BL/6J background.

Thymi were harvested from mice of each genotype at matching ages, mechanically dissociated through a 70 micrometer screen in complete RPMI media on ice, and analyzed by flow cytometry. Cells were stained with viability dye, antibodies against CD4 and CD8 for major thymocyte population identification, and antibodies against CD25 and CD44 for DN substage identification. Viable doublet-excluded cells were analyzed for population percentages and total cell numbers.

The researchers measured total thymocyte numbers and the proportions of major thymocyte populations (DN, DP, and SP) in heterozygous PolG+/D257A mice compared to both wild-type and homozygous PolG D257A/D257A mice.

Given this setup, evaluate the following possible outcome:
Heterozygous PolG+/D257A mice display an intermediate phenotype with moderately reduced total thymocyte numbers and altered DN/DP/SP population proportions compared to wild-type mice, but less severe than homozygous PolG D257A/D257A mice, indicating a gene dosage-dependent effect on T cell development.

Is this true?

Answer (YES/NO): NO